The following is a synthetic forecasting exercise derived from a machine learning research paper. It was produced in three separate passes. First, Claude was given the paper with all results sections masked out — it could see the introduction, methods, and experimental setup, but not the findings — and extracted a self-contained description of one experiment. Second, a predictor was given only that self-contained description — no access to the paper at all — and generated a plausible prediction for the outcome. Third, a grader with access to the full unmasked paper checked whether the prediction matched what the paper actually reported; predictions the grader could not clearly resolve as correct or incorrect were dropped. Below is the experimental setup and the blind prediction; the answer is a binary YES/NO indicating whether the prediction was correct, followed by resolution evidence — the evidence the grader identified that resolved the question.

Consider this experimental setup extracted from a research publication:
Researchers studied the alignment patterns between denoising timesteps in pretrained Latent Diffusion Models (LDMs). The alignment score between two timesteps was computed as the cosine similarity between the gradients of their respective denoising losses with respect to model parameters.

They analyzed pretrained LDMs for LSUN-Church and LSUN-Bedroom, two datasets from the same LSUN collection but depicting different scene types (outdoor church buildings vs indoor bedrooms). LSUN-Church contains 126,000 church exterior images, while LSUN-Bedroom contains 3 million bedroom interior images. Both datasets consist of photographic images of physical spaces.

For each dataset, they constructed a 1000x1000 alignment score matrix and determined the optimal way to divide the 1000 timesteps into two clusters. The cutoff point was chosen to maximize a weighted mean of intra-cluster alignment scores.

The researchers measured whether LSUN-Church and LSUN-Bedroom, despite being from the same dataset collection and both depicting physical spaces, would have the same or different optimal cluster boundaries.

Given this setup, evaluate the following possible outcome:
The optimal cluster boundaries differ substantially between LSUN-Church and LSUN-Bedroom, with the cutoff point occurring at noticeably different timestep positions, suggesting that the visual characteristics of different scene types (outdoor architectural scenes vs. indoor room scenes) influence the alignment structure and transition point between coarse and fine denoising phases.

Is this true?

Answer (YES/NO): NO